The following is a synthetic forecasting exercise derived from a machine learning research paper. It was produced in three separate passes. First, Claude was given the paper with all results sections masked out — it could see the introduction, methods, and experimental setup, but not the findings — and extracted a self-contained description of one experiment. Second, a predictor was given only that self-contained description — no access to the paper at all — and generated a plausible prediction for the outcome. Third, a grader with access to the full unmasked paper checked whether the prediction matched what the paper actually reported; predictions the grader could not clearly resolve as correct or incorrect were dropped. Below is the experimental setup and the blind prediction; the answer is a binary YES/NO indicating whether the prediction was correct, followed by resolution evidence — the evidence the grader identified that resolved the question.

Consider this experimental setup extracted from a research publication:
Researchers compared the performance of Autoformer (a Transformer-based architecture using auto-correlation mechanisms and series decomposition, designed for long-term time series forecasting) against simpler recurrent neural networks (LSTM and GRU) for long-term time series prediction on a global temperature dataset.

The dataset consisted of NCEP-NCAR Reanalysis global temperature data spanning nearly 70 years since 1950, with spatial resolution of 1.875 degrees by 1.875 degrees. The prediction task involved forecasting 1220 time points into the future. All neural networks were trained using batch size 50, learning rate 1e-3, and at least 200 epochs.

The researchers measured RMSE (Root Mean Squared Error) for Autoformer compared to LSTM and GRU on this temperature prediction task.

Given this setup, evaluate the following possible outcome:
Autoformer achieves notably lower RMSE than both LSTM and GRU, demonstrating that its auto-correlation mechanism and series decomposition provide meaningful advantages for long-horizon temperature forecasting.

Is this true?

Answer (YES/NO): NO